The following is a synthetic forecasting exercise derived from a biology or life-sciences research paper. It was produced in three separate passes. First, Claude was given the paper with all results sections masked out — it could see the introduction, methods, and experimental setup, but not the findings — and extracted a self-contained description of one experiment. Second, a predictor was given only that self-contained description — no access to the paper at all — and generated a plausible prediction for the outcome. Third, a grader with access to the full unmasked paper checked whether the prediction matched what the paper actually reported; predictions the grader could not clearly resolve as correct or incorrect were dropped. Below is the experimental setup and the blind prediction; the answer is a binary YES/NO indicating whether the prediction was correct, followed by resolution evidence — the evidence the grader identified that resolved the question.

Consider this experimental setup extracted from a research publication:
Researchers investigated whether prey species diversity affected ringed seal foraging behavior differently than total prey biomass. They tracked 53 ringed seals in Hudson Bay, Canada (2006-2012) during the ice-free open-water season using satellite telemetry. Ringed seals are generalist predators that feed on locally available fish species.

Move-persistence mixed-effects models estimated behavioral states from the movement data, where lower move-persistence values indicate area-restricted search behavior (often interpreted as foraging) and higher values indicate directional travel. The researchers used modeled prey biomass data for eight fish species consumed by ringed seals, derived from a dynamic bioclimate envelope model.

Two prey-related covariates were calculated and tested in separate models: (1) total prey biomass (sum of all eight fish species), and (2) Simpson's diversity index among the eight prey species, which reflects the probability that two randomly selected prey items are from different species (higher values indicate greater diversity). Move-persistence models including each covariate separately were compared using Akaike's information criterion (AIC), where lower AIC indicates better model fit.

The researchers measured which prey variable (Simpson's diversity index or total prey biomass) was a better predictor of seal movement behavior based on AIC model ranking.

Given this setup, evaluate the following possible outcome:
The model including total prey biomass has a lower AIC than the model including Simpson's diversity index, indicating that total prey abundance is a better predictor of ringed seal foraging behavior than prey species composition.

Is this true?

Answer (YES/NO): NO